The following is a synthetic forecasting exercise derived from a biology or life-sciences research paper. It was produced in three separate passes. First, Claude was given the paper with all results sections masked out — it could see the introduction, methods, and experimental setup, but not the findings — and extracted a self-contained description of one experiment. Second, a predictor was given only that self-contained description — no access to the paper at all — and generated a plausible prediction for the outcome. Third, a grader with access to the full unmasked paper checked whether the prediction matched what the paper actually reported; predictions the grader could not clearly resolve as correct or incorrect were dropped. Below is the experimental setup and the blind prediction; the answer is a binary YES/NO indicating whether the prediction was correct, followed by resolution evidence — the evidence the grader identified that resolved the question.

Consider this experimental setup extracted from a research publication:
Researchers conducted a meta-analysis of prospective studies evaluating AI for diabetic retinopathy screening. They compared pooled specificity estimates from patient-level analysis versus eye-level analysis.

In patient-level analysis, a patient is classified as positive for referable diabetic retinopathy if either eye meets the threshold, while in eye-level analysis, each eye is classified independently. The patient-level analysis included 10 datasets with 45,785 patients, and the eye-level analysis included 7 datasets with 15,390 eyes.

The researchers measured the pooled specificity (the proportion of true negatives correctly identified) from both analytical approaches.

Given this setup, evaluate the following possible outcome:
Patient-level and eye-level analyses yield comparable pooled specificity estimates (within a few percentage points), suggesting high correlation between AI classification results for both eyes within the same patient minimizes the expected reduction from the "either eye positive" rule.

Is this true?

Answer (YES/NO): YES